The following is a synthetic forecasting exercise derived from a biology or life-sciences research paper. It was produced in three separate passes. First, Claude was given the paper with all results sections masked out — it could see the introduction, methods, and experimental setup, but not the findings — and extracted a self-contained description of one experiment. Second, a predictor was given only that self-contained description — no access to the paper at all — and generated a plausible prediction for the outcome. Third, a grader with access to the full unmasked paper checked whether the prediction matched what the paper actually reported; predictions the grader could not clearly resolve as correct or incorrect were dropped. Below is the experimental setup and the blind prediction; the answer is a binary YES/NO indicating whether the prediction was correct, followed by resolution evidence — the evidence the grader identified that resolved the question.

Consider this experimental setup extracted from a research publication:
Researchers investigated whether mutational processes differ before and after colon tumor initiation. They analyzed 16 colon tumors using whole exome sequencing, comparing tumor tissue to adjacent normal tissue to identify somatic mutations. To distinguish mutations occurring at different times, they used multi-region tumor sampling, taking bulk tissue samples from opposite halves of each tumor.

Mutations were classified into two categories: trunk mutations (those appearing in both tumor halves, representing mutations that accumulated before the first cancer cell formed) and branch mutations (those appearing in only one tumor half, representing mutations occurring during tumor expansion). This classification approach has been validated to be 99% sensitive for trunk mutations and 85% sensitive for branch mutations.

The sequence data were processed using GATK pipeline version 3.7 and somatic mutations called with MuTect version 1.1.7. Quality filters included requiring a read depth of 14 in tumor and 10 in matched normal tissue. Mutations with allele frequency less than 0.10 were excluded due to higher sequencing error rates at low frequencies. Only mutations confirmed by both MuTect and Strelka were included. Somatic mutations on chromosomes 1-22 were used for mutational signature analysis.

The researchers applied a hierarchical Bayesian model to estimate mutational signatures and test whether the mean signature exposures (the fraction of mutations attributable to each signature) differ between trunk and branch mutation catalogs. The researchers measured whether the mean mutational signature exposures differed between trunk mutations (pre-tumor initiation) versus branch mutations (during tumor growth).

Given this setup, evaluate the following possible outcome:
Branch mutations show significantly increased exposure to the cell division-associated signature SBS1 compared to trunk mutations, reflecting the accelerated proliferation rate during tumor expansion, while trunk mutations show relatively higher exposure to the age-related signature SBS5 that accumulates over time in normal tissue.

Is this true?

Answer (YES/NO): NO